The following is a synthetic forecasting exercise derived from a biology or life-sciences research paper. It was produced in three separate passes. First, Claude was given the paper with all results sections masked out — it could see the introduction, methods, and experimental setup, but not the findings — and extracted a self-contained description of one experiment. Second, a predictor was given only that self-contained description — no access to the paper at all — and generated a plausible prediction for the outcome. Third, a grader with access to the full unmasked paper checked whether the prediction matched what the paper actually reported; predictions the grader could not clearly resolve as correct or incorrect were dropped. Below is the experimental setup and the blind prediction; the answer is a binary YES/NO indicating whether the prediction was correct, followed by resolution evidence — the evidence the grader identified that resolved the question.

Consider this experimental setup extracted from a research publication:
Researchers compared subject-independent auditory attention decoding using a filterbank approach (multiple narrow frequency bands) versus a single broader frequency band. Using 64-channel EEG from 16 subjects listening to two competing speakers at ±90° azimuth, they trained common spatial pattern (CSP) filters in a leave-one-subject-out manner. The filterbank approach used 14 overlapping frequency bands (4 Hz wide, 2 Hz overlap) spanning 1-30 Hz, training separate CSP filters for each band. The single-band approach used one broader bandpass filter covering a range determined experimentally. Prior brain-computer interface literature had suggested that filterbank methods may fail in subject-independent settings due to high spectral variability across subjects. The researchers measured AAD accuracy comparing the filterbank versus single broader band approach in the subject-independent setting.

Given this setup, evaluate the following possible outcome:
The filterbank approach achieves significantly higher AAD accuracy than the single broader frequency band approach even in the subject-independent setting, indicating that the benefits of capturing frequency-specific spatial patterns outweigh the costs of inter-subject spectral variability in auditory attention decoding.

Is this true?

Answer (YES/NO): NO